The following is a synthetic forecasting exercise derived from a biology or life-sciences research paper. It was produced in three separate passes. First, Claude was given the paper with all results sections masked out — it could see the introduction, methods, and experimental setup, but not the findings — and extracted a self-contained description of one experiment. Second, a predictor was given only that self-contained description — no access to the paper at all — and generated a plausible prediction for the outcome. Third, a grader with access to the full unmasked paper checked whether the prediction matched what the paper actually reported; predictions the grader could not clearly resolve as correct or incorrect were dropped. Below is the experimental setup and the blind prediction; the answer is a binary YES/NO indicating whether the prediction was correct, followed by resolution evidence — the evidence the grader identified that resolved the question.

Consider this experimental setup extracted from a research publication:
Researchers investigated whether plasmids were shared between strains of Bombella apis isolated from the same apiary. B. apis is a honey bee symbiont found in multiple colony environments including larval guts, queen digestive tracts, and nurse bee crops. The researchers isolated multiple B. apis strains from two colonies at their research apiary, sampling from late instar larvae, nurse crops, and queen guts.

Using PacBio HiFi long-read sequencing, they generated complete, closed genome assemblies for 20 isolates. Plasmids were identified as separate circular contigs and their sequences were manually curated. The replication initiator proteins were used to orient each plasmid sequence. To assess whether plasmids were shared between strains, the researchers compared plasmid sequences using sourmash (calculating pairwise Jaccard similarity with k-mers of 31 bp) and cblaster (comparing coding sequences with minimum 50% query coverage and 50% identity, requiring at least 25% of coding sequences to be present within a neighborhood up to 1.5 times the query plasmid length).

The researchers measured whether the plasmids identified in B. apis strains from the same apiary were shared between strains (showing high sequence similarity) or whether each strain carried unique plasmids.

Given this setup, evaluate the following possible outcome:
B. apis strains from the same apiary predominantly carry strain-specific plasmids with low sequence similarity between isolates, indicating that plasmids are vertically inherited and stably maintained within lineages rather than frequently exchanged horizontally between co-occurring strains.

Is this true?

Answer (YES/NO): NO